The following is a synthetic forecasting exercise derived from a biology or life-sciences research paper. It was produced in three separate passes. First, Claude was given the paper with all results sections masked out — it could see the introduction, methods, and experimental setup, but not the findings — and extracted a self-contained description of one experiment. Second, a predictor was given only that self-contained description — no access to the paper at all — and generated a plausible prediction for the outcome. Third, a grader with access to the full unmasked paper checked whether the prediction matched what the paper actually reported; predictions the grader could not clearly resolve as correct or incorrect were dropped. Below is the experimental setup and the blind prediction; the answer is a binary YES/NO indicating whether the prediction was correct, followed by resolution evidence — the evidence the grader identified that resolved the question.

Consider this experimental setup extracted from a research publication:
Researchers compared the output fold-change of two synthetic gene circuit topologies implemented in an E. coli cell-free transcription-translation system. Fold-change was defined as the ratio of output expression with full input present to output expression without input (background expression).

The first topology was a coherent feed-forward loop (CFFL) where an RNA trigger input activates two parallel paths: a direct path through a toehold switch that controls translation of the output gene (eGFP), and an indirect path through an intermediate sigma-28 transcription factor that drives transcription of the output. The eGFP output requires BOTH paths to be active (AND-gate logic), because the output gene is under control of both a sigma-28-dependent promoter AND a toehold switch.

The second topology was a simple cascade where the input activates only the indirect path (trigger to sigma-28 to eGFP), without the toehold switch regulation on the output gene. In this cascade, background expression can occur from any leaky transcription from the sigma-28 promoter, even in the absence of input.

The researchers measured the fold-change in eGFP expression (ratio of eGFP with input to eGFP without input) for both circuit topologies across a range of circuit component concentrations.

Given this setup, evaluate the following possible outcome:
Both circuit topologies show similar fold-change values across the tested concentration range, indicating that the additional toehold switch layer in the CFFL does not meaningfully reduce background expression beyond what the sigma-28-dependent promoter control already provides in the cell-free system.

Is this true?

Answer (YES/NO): NO